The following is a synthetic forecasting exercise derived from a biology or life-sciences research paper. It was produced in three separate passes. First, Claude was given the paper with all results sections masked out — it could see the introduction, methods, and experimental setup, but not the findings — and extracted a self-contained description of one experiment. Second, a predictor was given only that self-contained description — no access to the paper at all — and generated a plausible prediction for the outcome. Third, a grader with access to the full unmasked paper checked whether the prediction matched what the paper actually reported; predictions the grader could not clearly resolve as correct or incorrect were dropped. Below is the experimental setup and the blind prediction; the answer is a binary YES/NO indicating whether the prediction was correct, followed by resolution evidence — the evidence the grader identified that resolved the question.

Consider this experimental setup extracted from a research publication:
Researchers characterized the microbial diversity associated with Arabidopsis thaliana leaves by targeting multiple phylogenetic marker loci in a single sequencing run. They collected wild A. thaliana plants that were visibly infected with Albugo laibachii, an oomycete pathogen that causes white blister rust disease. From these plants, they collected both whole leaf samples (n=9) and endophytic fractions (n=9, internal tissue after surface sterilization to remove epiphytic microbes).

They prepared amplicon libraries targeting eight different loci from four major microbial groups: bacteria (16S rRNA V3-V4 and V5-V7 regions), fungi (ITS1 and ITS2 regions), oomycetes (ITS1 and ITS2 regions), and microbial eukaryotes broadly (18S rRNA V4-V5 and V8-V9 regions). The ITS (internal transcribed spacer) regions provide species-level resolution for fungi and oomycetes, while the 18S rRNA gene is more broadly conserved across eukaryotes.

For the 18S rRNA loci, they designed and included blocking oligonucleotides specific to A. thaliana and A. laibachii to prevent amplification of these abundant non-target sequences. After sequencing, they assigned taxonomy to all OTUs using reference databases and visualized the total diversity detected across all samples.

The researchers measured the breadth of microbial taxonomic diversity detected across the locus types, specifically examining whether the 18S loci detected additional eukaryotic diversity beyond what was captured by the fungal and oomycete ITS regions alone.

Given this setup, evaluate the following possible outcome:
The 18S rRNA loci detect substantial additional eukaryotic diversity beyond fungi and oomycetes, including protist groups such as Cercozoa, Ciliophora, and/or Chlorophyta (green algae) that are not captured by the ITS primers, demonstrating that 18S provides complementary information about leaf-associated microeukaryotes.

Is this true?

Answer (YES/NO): YES